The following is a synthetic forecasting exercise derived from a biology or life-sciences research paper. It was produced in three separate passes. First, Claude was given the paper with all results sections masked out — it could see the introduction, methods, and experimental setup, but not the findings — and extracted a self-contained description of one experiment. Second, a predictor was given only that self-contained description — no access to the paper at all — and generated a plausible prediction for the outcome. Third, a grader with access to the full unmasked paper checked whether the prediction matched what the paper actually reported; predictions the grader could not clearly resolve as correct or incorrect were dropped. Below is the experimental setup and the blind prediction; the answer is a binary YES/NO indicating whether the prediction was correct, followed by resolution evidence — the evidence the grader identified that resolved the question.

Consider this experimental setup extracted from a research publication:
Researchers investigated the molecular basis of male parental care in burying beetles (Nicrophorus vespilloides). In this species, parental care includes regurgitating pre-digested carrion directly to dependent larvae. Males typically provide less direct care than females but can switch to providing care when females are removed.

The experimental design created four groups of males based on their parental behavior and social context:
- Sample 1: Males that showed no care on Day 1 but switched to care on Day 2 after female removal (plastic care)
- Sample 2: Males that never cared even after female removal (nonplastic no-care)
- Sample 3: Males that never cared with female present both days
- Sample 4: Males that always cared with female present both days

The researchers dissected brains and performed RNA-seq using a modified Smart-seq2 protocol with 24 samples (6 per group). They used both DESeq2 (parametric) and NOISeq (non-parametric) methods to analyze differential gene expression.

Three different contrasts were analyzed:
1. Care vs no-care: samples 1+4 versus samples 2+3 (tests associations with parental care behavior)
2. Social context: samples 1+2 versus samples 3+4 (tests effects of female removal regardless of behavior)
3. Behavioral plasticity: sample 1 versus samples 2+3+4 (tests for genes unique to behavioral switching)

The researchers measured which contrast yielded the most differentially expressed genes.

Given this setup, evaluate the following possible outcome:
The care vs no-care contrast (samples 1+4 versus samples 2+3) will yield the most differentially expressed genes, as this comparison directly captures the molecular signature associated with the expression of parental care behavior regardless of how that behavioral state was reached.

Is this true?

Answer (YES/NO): YES